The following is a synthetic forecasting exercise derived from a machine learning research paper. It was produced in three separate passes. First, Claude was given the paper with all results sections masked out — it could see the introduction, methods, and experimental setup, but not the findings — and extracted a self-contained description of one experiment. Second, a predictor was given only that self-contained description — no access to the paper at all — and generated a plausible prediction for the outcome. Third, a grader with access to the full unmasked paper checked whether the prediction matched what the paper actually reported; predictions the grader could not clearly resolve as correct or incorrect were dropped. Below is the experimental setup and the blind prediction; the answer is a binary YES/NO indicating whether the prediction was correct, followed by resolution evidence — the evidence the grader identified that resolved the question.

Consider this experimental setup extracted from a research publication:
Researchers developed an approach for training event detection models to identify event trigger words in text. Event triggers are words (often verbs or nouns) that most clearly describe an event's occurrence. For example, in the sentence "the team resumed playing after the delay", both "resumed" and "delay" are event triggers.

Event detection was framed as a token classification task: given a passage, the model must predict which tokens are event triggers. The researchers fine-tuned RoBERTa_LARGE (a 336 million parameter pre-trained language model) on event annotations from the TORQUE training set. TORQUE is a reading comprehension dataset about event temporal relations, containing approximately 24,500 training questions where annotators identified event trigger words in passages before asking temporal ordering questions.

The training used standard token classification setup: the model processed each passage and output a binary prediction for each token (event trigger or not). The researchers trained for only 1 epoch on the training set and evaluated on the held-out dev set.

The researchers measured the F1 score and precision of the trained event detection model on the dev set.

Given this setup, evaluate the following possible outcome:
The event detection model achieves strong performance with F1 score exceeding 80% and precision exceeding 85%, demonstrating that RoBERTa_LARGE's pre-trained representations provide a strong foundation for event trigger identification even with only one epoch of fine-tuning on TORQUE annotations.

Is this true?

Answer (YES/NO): YES